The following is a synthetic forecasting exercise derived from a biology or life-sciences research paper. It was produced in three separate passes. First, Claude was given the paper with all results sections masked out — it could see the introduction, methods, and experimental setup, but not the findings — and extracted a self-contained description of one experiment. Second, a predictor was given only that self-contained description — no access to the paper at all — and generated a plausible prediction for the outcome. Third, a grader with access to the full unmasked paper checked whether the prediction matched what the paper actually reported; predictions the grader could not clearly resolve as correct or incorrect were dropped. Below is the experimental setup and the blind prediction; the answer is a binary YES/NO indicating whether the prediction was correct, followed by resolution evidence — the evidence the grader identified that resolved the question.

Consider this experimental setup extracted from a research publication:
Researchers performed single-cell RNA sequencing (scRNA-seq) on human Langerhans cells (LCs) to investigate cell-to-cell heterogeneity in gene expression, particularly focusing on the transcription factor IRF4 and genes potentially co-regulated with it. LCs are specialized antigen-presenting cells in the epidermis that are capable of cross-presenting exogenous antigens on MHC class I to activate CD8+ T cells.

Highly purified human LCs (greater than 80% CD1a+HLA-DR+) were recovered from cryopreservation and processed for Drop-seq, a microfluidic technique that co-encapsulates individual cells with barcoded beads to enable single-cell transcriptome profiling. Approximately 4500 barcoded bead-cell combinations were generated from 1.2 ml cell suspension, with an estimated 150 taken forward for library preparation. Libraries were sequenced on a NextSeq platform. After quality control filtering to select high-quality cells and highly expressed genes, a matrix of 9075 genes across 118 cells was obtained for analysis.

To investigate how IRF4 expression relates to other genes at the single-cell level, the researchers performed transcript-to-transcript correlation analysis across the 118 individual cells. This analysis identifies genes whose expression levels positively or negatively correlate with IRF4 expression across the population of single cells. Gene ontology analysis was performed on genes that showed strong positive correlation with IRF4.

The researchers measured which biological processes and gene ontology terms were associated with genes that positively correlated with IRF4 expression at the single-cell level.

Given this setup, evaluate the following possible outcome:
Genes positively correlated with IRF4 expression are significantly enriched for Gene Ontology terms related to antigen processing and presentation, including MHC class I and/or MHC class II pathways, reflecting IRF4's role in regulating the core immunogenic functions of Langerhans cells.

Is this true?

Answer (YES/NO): NO